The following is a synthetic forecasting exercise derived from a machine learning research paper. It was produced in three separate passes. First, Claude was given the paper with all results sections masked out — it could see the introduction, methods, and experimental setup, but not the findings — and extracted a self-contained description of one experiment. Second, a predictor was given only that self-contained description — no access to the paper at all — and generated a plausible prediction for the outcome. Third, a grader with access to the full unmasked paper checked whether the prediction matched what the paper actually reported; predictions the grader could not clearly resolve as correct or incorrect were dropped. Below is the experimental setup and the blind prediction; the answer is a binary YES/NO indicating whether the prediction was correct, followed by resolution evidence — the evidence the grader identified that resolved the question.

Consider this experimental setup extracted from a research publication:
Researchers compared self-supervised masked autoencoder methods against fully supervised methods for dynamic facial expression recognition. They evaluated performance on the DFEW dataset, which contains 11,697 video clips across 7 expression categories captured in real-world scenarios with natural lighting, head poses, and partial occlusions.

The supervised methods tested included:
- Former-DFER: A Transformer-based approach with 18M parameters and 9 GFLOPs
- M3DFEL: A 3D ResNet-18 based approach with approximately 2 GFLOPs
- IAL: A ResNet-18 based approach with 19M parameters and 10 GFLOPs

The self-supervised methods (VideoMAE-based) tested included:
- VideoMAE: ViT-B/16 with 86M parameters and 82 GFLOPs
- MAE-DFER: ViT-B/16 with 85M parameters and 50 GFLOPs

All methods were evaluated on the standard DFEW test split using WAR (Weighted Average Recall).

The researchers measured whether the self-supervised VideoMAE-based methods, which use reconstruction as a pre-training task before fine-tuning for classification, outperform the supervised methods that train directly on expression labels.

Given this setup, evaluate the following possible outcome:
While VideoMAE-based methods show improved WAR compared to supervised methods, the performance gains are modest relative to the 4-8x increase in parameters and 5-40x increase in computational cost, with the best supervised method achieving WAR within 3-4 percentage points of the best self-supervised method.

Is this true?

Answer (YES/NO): NO